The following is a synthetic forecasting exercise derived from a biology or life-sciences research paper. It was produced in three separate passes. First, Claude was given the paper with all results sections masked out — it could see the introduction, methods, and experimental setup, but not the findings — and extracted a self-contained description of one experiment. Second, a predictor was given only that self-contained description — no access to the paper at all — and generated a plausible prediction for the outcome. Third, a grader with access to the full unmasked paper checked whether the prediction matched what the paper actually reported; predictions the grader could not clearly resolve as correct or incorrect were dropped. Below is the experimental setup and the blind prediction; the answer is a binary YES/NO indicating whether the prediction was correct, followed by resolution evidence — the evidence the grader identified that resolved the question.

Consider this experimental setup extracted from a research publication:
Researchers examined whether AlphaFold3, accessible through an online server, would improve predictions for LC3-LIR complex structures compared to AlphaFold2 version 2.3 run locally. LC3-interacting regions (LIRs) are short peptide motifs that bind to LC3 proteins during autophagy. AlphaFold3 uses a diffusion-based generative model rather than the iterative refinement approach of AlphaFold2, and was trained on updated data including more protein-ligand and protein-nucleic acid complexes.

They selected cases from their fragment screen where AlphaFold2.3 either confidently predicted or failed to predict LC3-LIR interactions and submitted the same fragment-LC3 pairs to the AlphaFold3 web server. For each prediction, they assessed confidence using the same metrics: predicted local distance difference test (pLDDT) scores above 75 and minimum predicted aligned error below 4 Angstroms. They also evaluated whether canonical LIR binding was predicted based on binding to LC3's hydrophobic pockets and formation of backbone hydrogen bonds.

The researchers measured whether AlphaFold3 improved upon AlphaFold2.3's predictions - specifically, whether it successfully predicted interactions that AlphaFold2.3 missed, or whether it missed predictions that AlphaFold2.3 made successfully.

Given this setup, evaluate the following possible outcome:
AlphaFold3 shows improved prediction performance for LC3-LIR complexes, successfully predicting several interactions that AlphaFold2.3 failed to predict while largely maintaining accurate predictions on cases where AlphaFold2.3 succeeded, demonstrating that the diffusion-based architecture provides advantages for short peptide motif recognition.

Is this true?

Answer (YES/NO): NO